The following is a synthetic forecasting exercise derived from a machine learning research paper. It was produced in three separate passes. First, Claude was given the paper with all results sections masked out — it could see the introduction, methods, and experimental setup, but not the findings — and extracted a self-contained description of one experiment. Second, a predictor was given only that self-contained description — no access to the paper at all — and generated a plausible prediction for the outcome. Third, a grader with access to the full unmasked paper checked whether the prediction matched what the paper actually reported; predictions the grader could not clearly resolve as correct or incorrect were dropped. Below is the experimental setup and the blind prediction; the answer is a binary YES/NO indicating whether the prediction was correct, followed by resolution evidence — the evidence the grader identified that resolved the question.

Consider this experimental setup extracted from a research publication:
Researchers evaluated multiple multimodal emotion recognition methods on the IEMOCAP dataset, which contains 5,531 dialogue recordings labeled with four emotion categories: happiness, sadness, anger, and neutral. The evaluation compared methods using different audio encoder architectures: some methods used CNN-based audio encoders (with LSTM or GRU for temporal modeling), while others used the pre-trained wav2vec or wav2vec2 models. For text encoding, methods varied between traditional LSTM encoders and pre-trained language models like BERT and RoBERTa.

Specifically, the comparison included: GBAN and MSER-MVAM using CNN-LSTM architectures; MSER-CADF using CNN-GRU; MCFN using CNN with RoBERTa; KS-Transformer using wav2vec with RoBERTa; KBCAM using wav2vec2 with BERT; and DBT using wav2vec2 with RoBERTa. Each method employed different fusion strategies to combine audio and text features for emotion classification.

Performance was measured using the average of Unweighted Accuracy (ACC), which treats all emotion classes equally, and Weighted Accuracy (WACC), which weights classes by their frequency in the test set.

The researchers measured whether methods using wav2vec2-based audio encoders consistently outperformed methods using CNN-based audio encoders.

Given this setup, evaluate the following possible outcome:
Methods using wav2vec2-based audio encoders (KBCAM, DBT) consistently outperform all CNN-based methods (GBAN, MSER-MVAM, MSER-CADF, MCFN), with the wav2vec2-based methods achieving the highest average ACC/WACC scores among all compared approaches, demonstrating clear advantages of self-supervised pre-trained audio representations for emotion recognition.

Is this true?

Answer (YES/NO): NO